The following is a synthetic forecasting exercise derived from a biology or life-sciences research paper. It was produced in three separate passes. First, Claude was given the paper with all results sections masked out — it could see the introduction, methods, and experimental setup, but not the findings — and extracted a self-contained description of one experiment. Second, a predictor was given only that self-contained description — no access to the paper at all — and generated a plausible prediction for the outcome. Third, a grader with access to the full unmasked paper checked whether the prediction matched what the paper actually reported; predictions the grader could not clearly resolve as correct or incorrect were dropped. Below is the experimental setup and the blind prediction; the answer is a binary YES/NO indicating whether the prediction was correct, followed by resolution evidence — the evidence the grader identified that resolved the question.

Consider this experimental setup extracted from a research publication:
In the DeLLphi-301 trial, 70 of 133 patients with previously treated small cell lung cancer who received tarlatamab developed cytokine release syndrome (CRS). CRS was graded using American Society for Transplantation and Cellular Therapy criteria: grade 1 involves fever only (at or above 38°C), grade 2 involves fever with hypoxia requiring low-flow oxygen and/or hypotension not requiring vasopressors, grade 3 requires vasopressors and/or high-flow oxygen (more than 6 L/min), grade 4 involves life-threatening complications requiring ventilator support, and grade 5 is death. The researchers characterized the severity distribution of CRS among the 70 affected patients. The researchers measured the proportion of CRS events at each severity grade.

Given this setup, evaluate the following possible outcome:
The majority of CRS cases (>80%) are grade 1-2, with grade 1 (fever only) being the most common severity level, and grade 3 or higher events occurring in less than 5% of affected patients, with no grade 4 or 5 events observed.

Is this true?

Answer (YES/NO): YES